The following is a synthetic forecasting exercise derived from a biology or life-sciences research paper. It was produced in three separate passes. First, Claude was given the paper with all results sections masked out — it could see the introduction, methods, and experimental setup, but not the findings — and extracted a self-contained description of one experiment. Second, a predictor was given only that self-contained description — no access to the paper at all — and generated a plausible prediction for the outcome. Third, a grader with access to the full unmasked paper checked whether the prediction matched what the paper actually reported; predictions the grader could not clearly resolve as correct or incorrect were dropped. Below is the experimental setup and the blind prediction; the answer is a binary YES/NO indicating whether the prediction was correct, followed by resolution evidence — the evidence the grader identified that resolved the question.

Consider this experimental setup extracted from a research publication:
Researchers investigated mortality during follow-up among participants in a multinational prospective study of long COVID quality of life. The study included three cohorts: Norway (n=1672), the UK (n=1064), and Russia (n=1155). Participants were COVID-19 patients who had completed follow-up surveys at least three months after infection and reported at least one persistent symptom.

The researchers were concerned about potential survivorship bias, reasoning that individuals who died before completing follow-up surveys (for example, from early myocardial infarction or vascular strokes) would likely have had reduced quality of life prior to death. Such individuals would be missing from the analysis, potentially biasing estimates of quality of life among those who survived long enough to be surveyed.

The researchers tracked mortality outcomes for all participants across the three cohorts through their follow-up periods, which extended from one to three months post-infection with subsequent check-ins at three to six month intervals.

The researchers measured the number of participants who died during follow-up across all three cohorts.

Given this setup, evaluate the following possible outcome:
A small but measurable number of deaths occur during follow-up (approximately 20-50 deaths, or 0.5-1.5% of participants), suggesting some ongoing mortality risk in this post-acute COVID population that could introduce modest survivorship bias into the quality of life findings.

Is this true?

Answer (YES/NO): NO